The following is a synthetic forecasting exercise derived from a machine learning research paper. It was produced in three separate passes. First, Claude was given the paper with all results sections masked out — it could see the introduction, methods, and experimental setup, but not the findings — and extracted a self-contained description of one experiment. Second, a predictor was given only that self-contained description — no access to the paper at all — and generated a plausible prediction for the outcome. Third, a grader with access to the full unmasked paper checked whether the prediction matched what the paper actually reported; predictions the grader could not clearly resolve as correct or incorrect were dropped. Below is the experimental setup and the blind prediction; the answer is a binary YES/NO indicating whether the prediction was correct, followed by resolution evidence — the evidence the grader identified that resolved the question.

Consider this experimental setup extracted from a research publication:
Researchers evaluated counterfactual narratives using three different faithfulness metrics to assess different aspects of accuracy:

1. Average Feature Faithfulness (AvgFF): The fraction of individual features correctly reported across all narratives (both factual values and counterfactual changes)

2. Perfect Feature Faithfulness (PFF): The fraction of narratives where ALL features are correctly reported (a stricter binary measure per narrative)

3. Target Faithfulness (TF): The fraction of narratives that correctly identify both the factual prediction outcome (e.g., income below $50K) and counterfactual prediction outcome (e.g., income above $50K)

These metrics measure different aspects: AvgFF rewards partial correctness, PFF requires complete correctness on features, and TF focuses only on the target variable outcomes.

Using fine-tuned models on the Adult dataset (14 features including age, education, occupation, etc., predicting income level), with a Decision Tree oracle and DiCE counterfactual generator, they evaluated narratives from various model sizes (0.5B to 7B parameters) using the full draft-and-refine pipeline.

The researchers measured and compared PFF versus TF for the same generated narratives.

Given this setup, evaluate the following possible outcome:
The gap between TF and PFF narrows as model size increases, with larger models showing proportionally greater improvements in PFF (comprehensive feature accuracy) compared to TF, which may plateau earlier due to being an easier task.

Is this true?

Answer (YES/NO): NO